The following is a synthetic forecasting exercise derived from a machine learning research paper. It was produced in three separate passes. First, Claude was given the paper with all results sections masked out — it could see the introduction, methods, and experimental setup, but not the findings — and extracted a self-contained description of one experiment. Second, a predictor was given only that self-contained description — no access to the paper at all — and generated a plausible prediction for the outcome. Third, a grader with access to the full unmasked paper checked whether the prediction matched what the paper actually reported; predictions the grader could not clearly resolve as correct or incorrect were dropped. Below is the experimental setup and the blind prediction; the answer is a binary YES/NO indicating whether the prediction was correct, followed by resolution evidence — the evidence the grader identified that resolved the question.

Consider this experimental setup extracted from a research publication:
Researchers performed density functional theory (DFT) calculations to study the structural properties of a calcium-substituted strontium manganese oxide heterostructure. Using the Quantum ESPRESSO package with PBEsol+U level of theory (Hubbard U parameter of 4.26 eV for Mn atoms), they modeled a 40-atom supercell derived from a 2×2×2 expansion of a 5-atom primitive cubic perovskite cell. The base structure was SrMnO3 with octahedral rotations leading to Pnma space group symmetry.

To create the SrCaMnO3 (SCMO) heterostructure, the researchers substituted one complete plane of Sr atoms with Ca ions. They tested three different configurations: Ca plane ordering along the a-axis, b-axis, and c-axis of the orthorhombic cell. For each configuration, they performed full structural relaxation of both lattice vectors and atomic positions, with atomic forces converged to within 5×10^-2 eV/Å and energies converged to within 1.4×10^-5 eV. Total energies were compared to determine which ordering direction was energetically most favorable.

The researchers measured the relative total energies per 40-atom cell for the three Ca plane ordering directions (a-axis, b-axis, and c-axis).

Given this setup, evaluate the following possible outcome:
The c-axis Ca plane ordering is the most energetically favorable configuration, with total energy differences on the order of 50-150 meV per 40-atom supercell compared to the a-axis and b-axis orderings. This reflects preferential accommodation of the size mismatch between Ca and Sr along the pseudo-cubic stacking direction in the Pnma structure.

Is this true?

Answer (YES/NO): NO